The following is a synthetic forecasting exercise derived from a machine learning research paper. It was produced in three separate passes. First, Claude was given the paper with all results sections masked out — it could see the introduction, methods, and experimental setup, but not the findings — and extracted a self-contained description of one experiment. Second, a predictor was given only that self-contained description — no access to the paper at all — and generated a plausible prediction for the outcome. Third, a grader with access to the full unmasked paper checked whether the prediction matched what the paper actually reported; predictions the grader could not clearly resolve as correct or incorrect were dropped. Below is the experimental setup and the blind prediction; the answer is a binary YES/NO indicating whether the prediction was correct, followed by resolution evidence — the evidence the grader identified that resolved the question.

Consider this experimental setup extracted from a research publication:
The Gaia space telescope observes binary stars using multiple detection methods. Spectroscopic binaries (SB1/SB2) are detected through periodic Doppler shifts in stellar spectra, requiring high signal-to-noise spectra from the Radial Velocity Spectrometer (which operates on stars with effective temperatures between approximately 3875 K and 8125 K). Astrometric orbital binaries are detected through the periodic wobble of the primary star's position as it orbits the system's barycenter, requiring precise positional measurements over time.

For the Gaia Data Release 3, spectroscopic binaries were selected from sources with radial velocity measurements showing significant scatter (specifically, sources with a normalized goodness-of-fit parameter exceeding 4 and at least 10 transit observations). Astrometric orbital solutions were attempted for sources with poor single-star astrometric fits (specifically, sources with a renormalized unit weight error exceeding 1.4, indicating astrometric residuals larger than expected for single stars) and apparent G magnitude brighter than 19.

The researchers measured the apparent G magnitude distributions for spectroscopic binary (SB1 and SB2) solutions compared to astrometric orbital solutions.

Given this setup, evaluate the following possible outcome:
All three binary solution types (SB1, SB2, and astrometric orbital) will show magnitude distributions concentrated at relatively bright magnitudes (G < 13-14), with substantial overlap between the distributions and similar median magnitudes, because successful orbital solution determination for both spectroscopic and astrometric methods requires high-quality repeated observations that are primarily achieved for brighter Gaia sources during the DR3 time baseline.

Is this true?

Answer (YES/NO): NO